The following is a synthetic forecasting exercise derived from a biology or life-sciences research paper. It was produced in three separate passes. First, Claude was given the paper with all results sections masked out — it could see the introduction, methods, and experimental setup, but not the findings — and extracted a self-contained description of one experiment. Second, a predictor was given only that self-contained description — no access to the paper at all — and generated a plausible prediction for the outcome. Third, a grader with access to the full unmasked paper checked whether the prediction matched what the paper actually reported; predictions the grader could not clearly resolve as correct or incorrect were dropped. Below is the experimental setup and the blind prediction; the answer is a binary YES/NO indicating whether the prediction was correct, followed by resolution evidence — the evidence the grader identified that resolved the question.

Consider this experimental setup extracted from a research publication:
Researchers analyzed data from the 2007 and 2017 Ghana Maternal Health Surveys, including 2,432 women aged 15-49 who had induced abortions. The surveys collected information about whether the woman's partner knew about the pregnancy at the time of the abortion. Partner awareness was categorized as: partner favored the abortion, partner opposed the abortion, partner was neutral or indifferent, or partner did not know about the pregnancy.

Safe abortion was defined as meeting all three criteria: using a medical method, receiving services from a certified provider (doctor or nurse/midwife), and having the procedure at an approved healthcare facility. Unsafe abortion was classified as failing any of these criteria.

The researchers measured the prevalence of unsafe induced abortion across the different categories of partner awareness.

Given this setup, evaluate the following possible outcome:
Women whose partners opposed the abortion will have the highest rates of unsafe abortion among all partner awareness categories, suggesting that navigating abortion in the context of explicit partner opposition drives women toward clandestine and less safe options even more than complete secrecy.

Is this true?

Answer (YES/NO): NO